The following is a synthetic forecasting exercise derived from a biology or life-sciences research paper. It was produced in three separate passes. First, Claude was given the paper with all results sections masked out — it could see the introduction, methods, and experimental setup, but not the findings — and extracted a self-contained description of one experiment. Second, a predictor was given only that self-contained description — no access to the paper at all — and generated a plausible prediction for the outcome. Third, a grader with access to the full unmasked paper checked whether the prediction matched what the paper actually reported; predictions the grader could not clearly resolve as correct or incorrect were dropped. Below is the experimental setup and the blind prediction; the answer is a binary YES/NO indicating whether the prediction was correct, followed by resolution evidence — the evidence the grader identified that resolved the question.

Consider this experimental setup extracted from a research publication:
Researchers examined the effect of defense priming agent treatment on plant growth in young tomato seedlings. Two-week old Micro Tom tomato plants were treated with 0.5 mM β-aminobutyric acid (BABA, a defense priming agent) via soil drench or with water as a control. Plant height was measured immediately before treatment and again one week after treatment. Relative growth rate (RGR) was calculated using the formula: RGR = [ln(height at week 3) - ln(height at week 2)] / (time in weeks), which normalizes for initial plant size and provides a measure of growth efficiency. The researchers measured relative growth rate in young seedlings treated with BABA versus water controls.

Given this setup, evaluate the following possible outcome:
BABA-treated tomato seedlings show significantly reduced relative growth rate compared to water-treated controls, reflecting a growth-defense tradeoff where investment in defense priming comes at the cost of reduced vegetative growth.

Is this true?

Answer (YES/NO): NO